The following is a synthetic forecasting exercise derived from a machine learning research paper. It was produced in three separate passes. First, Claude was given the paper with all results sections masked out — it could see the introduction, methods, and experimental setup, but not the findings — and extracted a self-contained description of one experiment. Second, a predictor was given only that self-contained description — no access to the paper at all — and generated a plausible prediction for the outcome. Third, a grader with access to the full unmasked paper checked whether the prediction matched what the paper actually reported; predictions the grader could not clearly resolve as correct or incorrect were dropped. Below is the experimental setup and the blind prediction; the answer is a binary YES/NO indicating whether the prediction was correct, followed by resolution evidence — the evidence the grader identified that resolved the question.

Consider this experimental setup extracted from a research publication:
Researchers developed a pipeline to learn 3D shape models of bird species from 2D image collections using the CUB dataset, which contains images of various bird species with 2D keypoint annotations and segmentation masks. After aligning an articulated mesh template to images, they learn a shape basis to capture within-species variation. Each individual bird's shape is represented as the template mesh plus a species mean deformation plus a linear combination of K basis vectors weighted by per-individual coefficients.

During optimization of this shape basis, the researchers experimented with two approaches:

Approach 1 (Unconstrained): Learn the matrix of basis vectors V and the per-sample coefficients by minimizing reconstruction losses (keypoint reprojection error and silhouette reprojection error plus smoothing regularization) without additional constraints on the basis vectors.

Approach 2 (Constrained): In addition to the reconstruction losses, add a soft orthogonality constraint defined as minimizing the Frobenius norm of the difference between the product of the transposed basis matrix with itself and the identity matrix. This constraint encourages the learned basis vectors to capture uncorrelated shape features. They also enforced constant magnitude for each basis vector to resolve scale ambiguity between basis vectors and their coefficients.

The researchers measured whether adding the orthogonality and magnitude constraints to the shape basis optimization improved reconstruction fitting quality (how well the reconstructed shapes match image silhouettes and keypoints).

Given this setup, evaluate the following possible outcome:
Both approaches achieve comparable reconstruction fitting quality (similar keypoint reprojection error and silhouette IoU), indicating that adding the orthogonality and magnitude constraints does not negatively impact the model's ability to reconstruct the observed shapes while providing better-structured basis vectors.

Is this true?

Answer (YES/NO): NO